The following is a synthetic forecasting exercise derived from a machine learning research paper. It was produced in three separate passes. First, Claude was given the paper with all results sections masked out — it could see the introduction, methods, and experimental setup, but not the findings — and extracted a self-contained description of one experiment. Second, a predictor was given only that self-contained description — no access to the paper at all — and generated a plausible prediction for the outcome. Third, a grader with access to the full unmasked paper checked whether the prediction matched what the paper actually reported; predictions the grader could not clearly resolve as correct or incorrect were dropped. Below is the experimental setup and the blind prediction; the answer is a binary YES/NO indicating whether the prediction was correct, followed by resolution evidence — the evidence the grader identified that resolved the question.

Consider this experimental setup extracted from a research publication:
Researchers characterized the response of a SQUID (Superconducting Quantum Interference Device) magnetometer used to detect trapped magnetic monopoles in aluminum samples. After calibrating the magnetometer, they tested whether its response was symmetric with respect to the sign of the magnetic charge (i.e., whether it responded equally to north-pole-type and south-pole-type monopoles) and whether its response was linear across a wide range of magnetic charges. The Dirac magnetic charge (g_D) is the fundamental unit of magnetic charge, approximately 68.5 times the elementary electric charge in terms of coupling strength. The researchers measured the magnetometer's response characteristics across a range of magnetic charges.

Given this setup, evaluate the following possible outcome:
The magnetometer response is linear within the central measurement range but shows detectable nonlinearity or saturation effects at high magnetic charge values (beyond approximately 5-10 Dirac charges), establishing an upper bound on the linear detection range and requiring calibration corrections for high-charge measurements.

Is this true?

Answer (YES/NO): NO